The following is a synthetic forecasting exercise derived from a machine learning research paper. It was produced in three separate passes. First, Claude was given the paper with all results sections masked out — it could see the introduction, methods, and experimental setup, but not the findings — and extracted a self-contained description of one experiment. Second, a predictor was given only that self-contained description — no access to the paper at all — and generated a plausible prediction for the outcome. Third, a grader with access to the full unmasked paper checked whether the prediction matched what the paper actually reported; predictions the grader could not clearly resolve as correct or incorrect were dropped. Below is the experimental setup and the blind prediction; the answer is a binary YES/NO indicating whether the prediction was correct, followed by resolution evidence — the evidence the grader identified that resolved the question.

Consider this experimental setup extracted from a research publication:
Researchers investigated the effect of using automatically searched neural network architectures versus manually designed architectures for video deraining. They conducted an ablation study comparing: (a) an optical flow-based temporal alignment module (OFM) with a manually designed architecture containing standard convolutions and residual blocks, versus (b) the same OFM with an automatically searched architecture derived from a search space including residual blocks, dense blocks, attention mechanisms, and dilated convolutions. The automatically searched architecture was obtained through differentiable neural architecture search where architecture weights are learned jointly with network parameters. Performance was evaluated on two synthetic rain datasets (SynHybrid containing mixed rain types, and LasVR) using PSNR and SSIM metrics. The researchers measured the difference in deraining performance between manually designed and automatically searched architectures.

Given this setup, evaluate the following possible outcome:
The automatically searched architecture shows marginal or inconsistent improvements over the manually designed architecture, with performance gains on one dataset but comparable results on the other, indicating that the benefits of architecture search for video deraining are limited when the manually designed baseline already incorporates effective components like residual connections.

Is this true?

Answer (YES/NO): NO